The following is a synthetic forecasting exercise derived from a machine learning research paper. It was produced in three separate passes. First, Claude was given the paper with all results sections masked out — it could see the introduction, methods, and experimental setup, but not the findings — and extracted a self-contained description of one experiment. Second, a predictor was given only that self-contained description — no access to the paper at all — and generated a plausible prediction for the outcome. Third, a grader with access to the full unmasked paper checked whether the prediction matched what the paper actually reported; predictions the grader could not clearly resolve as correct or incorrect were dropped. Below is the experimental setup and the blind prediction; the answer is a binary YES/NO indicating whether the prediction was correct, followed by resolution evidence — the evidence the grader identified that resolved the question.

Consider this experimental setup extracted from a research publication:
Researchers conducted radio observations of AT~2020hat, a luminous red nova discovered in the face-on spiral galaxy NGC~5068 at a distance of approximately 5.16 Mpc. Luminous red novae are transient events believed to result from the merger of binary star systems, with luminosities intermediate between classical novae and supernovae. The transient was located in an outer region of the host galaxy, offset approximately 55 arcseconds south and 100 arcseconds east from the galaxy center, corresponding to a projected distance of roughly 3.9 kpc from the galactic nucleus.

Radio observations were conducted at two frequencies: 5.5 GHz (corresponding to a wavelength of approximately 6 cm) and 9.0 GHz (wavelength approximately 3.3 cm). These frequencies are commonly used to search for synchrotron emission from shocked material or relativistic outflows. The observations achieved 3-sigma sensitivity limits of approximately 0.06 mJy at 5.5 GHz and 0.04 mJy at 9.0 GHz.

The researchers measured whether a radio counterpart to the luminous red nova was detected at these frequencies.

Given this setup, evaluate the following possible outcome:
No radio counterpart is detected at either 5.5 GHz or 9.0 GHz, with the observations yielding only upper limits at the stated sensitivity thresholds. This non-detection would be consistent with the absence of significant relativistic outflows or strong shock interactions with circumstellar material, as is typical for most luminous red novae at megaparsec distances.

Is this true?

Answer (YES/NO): YES